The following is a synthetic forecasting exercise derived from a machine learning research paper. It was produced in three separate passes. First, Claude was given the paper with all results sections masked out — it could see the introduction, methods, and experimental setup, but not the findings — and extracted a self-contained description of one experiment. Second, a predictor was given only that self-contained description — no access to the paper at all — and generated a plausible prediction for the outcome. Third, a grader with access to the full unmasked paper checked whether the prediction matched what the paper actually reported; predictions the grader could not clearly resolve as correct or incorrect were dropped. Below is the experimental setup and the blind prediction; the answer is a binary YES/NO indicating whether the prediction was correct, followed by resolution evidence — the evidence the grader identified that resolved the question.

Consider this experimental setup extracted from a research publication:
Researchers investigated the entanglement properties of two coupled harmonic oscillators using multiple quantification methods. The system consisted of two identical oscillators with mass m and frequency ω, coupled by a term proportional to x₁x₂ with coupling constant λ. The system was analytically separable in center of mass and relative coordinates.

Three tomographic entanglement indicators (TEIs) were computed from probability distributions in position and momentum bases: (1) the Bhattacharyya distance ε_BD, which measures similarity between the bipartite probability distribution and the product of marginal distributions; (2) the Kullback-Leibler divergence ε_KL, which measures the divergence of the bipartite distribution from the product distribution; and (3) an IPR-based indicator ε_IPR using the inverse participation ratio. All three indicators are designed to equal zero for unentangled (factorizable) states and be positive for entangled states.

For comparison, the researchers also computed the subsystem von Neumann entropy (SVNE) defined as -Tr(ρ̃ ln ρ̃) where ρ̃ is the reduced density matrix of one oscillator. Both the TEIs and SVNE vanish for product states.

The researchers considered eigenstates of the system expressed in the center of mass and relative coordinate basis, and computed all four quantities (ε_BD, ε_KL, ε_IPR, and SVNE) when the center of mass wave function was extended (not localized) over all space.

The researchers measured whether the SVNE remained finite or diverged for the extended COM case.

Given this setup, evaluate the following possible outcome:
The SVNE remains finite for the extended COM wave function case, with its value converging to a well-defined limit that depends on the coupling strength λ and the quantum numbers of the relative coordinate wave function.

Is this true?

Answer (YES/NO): NO